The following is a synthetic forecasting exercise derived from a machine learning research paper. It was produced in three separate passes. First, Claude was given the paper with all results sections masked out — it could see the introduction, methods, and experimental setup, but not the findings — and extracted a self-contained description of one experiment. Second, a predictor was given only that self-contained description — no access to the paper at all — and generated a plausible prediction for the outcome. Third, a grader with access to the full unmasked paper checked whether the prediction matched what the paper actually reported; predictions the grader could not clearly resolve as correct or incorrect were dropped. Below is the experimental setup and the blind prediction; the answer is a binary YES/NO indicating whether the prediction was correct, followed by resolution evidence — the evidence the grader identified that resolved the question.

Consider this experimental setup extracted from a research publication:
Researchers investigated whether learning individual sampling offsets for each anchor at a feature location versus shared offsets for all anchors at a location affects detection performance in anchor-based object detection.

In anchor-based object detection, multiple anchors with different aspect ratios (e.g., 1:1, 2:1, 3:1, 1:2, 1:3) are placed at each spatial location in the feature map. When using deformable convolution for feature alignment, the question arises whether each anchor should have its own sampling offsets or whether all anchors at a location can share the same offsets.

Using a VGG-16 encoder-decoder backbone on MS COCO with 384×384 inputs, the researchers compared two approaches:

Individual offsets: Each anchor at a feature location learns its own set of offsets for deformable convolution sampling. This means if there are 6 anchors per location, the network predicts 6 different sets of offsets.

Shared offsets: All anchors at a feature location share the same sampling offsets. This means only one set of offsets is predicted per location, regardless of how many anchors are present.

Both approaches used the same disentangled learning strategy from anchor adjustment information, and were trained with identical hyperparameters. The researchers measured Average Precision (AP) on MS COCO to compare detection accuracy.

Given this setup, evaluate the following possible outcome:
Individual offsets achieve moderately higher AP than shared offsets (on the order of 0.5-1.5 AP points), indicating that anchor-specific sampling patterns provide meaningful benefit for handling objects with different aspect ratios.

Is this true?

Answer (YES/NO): NO